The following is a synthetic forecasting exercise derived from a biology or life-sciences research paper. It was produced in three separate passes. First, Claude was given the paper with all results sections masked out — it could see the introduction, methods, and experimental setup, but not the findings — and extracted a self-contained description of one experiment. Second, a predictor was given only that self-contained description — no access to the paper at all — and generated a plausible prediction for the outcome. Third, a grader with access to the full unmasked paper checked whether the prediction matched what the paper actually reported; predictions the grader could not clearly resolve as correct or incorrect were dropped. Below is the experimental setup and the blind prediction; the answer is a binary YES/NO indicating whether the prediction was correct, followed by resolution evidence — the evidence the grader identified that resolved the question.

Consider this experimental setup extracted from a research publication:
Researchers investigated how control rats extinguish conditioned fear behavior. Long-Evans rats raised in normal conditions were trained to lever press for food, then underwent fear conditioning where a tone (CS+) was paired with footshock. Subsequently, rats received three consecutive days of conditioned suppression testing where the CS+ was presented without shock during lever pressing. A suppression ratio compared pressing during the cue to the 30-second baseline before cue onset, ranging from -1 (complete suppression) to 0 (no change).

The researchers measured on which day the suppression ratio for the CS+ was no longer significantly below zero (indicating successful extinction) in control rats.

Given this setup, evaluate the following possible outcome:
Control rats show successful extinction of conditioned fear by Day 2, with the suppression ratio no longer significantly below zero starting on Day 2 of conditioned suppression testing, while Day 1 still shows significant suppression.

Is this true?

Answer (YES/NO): YES